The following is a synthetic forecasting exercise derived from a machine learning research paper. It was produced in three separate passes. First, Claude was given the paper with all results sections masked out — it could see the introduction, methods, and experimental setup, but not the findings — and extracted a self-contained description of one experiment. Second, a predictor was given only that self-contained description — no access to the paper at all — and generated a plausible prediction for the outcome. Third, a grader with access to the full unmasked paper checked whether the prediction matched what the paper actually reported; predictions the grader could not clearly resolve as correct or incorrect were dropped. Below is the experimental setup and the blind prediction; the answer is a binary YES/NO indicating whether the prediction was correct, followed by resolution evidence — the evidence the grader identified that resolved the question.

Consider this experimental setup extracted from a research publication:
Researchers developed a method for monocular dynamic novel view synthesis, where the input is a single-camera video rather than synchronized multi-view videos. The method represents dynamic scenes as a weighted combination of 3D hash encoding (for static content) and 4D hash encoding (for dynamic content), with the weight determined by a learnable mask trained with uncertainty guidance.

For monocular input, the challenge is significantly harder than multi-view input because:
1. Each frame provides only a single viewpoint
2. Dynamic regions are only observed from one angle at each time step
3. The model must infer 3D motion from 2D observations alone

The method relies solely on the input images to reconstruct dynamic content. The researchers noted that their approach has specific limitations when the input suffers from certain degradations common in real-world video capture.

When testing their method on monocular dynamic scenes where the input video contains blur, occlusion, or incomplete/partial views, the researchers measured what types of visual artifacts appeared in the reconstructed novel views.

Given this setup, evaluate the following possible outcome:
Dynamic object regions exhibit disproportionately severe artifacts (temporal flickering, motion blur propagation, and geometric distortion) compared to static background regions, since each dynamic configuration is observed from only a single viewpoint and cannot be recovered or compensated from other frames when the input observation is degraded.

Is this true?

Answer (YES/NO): NO